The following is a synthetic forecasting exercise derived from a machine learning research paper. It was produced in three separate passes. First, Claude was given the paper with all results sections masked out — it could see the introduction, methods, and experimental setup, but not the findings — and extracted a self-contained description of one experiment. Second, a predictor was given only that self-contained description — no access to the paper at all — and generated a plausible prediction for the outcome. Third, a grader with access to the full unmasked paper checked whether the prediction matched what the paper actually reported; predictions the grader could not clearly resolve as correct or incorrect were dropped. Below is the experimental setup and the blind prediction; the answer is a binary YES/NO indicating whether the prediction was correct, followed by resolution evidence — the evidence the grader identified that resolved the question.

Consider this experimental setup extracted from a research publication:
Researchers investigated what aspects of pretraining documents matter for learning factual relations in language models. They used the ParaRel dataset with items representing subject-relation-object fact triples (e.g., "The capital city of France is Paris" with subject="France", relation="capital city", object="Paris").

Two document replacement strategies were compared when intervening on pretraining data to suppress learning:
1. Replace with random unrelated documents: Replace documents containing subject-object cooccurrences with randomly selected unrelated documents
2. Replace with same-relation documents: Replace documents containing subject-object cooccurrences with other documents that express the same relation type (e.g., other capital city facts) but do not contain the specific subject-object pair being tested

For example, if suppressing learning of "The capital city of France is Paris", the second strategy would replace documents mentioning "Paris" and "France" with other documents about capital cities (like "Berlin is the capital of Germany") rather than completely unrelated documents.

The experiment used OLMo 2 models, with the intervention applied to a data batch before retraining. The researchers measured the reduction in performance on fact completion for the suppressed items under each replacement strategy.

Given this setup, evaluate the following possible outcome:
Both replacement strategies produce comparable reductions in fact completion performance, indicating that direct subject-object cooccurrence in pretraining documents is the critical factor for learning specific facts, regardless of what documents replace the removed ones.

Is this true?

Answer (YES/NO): YES